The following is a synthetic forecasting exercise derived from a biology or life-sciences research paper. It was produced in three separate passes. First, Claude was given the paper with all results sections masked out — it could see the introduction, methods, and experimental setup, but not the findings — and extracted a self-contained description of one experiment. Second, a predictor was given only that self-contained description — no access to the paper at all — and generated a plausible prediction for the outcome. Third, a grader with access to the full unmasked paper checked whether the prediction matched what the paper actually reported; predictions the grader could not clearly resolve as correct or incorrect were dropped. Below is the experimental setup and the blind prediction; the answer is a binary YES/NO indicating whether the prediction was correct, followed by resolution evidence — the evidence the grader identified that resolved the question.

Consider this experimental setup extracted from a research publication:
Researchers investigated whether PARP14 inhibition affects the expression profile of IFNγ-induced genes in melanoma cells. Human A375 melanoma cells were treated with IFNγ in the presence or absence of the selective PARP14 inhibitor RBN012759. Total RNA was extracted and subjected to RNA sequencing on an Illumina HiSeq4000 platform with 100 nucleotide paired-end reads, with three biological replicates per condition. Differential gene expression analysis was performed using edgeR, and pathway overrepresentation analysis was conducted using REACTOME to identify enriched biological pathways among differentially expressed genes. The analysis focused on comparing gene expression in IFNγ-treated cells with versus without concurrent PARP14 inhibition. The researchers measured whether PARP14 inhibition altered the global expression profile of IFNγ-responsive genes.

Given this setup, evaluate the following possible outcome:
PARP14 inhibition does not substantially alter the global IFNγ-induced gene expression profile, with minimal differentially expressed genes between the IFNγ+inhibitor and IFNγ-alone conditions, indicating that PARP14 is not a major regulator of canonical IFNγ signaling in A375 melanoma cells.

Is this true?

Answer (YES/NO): NO